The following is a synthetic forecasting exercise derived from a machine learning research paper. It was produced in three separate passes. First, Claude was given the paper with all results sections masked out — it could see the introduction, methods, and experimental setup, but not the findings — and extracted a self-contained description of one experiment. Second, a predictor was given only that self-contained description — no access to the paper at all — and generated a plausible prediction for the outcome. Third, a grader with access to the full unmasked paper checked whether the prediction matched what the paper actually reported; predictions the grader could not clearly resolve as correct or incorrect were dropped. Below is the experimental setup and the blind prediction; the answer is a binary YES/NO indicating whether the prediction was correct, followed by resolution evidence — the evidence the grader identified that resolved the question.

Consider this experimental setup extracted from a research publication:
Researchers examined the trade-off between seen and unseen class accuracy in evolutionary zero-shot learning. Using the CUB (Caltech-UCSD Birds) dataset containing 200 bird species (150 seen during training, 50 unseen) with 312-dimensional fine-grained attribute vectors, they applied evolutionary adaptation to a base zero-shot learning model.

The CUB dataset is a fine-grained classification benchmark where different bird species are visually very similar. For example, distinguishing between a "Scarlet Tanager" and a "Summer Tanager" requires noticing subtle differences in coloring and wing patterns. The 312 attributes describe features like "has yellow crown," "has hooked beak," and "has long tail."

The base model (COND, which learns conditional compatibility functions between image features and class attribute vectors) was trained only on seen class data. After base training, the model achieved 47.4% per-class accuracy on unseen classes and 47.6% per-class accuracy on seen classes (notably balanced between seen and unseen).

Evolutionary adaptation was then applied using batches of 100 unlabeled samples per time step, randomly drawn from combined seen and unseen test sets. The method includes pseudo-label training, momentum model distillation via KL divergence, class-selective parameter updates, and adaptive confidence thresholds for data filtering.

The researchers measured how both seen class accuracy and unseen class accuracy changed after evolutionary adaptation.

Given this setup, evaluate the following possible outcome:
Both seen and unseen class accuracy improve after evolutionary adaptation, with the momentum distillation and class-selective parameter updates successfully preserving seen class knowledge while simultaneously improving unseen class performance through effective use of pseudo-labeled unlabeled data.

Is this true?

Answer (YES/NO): NO